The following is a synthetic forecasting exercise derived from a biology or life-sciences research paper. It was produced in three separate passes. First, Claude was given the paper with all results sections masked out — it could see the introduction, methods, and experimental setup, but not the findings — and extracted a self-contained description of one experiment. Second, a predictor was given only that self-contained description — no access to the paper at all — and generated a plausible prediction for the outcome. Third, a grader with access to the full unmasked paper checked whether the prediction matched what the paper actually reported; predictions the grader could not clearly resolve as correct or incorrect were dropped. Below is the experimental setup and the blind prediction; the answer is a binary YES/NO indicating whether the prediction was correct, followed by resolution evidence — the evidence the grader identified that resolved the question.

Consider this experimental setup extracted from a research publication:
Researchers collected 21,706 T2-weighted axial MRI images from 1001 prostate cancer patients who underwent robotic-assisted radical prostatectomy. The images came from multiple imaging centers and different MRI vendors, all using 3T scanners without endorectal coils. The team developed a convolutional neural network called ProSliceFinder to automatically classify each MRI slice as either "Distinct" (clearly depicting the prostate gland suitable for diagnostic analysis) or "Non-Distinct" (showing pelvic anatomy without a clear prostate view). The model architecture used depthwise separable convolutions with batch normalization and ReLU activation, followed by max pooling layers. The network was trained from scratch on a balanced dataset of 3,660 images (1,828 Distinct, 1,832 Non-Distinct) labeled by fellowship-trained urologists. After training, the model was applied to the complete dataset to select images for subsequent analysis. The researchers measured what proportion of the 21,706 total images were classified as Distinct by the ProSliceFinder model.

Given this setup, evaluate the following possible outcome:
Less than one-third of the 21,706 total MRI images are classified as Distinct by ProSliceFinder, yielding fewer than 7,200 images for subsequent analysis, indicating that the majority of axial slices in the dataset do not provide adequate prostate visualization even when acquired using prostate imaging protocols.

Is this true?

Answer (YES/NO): YES